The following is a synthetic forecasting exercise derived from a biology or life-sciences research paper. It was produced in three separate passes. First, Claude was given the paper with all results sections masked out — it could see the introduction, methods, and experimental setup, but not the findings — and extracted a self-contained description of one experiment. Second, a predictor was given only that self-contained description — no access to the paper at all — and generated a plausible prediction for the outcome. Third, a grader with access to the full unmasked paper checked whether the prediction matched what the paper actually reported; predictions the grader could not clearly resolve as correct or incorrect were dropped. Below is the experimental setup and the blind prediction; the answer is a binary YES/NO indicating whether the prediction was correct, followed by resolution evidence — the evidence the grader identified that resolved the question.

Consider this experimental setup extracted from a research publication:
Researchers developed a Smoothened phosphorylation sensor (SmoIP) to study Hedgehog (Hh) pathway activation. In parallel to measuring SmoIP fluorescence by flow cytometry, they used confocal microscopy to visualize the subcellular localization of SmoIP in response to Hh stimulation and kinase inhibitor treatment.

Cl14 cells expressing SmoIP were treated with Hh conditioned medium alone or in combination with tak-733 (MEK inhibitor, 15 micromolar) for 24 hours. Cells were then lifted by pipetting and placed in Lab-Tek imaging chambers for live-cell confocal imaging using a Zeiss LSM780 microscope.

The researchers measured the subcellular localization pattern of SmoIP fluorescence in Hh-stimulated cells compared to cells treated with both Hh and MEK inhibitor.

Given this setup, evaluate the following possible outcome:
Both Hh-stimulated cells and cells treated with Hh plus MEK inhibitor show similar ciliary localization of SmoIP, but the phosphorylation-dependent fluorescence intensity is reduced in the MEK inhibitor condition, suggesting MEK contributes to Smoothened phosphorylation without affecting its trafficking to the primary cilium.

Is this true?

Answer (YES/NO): NO